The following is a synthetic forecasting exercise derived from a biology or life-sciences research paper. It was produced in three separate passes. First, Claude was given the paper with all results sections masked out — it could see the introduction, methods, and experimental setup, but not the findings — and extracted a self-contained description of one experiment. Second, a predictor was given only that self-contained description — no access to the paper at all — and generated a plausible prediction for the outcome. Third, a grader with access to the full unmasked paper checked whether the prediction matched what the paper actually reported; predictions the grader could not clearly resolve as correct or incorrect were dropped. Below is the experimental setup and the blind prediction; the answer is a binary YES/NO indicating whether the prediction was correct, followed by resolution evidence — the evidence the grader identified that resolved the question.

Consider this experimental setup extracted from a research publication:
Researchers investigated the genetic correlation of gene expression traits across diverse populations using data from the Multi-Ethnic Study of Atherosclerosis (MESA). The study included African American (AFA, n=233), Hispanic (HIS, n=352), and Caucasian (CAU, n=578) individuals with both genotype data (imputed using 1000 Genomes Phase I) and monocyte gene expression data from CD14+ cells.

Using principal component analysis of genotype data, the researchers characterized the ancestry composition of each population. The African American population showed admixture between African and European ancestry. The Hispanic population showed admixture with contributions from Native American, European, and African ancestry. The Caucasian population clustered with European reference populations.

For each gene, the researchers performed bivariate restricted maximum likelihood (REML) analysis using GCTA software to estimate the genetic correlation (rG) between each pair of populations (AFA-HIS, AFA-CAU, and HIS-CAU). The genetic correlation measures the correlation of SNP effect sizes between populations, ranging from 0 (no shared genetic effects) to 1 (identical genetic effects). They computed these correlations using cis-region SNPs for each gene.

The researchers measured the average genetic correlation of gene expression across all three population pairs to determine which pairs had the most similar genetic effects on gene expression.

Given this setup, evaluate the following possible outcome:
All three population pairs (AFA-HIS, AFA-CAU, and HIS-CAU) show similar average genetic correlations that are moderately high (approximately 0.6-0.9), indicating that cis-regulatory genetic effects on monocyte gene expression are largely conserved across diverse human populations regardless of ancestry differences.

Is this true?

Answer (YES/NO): NO